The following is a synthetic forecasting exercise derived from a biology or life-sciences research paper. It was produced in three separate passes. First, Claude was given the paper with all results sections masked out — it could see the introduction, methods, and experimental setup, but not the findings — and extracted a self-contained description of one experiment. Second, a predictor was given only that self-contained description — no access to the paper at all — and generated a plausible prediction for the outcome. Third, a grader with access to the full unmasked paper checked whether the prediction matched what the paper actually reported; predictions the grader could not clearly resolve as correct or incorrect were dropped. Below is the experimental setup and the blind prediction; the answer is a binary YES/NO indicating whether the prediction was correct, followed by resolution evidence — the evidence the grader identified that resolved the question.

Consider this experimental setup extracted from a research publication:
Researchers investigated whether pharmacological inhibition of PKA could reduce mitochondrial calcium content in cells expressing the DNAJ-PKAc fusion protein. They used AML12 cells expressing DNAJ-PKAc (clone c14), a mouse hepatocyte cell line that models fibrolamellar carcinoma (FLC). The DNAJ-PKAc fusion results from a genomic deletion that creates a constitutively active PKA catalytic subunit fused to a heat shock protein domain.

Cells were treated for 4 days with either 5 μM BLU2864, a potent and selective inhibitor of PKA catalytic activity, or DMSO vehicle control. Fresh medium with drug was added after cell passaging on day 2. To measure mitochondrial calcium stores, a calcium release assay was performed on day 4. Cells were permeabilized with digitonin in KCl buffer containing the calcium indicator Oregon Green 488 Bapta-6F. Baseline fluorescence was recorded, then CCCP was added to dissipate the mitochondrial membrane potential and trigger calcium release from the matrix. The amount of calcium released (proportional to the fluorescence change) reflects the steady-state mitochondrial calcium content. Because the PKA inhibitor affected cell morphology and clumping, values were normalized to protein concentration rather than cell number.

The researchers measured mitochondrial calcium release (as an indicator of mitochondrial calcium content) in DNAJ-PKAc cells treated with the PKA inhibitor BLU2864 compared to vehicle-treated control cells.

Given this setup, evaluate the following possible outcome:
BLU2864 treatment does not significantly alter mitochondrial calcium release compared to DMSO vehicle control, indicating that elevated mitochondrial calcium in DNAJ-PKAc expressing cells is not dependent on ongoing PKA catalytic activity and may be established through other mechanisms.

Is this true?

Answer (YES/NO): NO